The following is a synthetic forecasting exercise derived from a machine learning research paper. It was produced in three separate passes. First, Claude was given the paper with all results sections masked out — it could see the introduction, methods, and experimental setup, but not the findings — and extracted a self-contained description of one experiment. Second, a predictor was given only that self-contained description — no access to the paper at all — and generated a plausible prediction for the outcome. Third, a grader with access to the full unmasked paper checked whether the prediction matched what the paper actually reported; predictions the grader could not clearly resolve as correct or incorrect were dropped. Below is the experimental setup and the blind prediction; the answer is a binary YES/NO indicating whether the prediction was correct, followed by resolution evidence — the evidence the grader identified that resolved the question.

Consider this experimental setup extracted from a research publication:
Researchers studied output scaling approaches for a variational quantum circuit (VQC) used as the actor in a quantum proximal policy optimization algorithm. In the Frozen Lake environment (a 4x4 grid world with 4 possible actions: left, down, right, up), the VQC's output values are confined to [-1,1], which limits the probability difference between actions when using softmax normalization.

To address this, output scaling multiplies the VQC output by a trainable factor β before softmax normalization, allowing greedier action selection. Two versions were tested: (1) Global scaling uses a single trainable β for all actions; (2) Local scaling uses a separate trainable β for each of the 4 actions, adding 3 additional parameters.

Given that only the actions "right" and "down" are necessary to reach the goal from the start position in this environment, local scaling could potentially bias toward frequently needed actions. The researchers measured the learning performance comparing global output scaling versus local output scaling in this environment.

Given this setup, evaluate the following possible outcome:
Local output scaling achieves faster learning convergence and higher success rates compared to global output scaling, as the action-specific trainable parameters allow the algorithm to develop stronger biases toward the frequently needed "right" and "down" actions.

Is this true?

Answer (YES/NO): NO